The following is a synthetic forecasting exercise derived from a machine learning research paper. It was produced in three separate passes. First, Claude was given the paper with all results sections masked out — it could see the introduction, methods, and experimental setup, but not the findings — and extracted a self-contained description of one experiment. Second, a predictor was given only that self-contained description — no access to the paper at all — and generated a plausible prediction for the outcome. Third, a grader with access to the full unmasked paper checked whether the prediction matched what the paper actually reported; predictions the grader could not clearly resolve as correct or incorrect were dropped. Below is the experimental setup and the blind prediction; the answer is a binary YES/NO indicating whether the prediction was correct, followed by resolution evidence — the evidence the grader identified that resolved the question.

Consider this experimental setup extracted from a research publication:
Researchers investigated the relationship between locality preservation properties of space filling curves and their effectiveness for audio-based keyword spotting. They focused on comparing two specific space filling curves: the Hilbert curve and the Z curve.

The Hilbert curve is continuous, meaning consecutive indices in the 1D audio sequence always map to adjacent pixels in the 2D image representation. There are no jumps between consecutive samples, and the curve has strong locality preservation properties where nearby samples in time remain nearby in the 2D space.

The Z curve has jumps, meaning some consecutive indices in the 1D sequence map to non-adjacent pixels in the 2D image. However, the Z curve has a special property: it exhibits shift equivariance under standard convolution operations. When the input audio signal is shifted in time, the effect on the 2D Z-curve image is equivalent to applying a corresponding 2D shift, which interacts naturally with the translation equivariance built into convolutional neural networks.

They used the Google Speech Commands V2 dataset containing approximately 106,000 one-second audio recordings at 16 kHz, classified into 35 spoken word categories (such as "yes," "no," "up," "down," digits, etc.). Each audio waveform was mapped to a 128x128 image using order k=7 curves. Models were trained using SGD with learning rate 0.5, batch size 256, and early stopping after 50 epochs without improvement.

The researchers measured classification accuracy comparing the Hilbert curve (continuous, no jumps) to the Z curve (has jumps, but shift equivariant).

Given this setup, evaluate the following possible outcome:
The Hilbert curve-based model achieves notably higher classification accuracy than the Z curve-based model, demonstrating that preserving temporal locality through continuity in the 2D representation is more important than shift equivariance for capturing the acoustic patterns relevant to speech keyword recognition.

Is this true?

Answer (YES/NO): NO